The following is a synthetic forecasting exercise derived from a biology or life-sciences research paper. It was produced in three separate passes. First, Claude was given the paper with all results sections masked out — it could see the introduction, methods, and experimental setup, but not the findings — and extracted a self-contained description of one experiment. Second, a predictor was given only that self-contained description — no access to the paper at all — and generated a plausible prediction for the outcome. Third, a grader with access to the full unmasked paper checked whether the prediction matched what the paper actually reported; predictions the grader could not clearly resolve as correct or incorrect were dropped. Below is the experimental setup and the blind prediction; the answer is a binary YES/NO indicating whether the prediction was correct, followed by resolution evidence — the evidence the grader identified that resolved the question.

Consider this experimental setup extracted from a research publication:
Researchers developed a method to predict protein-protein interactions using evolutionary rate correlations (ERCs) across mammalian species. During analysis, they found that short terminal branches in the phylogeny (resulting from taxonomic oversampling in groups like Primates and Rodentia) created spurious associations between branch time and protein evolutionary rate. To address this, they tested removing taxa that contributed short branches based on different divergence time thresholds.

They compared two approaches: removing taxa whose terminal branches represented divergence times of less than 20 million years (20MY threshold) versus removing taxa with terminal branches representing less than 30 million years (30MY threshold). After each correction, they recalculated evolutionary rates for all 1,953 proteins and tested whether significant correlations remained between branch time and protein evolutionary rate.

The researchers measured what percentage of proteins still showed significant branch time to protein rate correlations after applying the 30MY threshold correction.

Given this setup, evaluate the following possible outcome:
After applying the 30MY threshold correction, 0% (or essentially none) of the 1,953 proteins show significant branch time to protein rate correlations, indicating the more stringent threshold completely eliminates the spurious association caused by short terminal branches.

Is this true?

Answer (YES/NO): NO